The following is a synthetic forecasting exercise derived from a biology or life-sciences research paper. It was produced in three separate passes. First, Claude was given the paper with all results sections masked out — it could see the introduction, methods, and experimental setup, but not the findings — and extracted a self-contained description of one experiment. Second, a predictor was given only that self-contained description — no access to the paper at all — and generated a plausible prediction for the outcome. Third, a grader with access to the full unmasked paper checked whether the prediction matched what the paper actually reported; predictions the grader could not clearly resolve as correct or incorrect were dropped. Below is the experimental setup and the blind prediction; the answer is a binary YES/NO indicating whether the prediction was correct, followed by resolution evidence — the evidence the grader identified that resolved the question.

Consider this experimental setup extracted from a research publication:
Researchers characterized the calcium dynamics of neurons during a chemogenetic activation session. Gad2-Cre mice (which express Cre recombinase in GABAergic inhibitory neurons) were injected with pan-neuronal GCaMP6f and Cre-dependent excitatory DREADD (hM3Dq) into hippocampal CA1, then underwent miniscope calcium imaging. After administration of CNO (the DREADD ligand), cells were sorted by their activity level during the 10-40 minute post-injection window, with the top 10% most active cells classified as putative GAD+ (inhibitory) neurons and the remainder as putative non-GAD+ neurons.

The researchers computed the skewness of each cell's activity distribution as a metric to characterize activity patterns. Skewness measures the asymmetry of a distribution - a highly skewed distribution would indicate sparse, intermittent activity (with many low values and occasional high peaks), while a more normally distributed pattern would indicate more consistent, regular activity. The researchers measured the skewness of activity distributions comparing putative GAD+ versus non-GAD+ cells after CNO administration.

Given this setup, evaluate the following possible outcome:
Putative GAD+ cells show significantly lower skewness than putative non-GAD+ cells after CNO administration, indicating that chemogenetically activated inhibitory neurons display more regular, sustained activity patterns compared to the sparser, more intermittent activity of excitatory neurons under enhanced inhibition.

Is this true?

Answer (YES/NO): YES